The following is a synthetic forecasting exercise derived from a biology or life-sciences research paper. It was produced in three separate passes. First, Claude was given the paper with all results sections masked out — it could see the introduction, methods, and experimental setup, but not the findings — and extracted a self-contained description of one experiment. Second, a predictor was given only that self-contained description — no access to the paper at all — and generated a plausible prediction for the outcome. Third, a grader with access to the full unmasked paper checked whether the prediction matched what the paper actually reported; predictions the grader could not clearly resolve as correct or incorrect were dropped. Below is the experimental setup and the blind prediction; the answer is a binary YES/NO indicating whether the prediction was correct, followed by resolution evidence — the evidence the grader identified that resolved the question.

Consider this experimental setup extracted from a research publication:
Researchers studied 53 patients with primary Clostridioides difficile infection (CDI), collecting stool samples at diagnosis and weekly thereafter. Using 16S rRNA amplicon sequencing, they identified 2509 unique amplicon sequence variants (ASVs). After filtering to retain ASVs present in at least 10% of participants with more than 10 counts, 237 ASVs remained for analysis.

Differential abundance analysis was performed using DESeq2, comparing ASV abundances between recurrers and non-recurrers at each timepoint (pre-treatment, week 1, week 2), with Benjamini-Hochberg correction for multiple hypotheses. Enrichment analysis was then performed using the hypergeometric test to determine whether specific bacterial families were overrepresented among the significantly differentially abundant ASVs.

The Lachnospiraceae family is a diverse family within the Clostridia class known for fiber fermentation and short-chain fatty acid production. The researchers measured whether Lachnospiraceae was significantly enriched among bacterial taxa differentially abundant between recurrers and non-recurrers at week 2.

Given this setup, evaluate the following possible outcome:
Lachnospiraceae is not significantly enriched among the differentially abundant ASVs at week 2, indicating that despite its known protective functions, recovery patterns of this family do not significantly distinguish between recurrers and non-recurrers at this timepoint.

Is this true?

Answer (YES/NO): YES